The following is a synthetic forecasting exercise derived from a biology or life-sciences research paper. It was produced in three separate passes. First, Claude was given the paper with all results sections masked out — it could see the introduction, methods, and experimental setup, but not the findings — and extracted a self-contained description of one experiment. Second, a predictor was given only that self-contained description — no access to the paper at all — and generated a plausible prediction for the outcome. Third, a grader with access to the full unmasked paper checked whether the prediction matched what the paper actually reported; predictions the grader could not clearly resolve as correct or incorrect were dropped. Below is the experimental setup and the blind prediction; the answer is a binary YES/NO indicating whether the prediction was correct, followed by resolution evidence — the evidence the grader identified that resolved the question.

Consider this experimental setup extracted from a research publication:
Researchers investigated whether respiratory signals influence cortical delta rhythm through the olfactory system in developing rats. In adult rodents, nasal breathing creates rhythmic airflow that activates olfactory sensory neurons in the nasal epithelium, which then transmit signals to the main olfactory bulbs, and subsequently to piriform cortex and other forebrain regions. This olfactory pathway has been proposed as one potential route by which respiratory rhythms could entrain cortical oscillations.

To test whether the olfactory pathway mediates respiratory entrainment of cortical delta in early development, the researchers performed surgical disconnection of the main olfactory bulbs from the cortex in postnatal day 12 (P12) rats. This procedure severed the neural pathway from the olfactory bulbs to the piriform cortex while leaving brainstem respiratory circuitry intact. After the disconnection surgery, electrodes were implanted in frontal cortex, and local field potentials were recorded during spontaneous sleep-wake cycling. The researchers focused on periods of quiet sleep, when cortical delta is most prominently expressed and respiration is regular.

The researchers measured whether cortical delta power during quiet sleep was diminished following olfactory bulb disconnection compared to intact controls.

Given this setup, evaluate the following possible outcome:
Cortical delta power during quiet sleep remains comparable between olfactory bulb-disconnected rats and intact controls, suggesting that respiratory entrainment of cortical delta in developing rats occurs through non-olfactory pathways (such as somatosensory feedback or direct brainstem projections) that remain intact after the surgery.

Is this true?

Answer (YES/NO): YES